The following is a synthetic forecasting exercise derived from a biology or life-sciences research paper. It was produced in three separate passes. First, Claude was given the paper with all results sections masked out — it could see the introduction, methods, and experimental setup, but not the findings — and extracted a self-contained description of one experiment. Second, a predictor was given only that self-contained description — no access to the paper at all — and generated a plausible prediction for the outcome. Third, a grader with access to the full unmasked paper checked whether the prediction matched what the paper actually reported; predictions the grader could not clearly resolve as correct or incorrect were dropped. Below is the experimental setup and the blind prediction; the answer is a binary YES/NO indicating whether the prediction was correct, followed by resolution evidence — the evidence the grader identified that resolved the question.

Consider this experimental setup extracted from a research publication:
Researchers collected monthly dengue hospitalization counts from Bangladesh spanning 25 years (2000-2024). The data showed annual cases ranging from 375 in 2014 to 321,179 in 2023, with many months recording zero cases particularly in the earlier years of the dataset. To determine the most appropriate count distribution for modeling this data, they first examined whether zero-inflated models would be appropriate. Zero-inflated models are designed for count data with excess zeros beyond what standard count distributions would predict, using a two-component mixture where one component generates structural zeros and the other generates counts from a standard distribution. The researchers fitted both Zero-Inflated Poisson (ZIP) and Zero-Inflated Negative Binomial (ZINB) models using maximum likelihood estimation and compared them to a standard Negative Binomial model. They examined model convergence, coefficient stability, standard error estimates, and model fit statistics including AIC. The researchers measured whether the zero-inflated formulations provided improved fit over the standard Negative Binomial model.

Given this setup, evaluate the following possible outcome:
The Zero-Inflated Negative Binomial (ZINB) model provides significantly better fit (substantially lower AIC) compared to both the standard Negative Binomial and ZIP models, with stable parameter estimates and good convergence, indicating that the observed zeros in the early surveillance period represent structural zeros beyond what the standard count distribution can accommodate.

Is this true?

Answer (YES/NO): NO